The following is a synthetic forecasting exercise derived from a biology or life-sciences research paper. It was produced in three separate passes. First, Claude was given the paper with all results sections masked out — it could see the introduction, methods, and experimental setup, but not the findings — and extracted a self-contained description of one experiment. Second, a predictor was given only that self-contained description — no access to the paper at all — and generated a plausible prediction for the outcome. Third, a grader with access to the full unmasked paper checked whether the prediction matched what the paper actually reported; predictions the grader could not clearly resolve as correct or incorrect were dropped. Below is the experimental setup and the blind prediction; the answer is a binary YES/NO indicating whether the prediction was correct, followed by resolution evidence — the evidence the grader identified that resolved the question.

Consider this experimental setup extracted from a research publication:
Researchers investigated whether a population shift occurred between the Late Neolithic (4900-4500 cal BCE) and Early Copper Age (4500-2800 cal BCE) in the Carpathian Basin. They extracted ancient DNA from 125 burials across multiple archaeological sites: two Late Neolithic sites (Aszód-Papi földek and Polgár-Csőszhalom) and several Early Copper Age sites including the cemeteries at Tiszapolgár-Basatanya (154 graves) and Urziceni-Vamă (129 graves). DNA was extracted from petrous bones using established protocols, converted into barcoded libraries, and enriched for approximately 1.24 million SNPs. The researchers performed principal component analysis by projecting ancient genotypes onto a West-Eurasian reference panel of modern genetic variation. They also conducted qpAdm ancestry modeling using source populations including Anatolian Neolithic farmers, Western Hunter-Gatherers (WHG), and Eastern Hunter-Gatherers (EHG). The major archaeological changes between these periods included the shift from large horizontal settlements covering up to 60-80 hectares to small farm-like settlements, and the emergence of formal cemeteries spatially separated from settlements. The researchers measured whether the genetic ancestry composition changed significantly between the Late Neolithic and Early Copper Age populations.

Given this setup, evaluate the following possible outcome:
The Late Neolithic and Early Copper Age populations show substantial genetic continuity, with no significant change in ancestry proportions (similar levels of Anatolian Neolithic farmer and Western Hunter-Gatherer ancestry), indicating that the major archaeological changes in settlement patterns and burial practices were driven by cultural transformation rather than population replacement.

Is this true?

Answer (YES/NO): YES